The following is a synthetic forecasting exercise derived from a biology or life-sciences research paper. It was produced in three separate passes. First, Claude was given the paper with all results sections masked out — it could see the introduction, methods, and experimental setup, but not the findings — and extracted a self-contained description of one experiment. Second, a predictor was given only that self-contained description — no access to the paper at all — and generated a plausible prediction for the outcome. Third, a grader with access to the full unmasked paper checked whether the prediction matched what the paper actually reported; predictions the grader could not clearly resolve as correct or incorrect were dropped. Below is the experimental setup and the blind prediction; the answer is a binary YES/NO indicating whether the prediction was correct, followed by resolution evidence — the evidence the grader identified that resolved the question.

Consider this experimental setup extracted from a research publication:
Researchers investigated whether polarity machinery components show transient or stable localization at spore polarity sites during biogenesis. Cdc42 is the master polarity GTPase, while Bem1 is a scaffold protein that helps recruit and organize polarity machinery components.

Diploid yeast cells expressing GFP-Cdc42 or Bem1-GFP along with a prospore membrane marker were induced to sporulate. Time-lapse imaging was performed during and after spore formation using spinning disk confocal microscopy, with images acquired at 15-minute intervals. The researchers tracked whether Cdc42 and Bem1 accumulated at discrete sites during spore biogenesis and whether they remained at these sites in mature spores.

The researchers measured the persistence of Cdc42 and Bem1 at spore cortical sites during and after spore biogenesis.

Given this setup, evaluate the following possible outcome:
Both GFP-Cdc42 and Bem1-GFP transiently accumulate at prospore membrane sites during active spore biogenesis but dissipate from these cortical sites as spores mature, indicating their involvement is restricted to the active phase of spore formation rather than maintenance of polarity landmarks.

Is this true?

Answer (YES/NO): YES